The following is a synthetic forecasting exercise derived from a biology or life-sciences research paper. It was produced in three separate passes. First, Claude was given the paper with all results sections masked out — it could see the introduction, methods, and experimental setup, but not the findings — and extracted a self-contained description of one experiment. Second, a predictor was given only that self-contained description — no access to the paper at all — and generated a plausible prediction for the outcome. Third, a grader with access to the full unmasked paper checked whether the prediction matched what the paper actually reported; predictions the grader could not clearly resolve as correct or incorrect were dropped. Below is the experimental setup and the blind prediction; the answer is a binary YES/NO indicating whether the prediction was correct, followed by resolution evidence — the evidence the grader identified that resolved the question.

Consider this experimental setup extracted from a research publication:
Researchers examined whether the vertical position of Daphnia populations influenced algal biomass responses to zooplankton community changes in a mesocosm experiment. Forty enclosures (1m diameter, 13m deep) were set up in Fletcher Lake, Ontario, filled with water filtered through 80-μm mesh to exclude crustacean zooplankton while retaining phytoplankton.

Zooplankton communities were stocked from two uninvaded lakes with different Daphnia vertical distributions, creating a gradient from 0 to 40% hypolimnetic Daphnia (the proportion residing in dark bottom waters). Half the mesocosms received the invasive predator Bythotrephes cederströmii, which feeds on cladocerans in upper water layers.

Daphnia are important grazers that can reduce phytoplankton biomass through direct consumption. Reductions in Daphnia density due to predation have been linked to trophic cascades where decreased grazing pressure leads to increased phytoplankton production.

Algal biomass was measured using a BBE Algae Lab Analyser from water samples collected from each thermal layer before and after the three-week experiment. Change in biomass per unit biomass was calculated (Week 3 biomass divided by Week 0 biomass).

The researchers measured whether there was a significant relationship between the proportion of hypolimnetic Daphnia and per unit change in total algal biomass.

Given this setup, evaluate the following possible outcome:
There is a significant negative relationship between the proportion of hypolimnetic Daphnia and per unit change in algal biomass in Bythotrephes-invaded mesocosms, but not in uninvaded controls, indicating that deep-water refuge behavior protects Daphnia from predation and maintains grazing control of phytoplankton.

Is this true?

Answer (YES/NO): NO